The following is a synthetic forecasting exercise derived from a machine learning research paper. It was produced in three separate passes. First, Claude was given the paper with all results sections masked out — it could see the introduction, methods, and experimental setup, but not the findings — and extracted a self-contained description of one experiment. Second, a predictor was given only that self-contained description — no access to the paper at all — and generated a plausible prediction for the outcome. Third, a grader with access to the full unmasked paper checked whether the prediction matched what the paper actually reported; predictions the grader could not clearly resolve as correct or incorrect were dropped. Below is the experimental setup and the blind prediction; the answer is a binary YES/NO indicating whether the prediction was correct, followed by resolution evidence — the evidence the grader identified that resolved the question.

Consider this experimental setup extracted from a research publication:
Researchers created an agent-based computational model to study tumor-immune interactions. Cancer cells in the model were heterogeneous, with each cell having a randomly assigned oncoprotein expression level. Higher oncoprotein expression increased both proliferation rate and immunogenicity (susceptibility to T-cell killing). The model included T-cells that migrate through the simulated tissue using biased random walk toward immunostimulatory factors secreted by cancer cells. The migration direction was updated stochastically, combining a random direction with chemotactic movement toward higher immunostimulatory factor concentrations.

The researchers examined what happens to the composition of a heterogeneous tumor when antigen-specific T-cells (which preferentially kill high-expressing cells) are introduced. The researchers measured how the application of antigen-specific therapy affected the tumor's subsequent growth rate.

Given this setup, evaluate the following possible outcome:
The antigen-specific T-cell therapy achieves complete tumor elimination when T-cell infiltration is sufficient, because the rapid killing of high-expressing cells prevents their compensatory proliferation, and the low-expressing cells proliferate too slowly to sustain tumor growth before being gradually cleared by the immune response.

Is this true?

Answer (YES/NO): NO